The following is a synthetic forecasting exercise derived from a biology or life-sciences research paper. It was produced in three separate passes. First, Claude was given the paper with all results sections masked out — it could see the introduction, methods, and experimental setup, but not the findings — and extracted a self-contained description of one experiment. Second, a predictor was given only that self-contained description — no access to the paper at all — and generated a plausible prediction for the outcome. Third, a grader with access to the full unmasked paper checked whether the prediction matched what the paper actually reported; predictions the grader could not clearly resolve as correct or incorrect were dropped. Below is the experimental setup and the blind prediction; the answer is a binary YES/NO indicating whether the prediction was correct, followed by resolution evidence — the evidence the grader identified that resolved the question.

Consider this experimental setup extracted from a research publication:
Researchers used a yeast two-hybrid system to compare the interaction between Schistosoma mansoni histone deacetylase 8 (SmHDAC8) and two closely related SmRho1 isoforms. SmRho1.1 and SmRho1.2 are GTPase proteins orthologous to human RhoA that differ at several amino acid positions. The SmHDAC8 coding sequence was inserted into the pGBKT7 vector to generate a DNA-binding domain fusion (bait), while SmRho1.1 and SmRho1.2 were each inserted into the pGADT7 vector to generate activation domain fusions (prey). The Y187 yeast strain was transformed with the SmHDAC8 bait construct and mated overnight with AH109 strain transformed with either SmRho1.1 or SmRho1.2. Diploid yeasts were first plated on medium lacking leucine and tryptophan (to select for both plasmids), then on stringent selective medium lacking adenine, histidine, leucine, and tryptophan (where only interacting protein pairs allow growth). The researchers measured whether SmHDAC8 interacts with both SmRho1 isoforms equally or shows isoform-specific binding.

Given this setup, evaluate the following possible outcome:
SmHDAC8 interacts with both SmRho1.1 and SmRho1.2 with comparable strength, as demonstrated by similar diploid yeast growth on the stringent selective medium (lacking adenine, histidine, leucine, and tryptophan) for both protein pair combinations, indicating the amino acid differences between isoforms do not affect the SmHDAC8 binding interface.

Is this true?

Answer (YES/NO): NO